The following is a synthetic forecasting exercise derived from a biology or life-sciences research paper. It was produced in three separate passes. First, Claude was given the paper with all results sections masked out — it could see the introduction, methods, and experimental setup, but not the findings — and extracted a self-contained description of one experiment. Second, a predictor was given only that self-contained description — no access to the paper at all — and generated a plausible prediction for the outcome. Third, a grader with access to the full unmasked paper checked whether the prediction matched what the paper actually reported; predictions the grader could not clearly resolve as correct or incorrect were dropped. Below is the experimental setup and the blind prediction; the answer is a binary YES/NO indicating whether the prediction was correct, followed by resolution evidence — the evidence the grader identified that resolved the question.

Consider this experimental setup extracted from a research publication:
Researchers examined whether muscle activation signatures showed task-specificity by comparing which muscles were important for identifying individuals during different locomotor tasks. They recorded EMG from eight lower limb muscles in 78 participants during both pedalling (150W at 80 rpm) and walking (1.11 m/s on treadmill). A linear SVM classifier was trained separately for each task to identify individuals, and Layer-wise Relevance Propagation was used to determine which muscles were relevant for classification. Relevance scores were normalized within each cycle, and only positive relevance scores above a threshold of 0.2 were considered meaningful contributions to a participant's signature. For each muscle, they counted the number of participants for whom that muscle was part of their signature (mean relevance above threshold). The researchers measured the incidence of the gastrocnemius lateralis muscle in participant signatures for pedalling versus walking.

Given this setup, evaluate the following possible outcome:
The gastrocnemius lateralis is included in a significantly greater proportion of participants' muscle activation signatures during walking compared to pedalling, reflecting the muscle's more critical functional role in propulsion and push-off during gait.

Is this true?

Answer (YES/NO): NO